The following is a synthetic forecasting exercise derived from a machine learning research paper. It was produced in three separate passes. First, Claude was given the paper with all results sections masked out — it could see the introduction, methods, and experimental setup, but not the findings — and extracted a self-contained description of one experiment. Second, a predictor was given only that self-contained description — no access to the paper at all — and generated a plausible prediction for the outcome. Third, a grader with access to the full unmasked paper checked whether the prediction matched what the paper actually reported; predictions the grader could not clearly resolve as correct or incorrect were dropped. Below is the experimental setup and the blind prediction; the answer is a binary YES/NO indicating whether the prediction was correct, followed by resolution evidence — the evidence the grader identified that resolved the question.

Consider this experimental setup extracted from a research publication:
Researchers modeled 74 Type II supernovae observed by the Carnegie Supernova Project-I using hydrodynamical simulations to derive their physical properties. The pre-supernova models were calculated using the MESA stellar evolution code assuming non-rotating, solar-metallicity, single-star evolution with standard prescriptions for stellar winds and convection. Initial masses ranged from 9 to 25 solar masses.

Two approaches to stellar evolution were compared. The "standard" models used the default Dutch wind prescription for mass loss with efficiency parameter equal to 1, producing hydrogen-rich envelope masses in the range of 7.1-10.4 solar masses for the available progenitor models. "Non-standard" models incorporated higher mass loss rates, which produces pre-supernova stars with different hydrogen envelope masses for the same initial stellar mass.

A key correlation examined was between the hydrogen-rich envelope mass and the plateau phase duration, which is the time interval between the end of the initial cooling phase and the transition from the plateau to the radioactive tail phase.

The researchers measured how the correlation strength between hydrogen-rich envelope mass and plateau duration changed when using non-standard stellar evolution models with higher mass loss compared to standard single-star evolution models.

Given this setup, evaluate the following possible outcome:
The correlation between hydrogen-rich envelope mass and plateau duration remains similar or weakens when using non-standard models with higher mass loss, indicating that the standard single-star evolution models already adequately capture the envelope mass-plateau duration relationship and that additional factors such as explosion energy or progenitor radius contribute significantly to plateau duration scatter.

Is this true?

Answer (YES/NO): NO